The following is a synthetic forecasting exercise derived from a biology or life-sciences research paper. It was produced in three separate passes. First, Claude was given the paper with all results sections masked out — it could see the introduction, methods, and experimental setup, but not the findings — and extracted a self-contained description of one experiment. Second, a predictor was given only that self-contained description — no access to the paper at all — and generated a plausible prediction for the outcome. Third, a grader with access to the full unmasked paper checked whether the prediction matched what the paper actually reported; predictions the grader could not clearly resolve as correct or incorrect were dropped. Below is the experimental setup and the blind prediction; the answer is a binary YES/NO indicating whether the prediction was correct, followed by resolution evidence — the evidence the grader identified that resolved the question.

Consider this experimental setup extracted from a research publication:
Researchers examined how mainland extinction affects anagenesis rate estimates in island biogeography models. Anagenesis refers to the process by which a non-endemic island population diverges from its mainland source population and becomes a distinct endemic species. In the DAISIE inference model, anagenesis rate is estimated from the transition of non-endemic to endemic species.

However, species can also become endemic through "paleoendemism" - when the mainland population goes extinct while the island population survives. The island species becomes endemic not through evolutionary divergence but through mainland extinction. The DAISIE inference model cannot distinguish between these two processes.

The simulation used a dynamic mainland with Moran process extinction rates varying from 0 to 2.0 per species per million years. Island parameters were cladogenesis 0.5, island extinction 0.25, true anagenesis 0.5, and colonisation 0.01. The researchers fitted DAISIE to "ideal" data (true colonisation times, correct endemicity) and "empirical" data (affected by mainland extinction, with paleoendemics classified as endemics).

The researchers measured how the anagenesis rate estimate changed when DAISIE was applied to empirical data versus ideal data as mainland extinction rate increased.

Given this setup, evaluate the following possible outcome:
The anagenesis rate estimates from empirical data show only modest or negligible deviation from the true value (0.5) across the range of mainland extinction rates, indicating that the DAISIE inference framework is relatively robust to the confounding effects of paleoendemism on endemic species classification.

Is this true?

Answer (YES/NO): NO